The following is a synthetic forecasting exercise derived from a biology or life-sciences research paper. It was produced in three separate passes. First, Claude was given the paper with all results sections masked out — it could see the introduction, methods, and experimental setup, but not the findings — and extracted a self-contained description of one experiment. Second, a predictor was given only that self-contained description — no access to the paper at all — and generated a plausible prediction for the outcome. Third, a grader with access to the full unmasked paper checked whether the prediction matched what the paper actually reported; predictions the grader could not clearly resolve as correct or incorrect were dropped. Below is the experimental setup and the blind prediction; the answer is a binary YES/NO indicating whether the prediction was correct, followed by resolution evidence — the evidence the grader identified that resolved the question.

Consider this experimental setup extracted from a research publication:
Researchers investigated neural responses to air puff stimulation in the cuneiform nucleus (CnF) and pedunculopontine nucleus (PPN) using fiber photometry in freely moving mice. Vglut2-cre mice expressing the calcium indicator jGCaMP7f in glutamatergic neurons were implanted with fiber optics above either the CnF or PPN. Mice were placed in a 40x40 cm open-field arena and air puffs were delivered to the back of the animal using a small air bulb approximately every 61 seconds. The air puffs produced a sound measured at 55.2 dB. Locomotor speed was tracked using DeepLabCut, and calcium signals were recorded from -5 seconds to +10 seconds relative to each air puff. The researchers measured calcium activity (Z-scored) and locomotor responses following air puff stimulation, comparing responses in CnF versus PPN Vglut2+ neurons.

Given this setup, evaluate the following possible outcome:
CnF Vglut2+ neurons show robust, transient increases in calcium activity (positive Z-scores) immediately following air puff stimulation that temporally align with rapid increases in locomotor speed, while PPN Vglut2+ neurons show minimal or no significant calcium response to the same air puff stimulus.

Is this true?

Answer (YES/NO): NO